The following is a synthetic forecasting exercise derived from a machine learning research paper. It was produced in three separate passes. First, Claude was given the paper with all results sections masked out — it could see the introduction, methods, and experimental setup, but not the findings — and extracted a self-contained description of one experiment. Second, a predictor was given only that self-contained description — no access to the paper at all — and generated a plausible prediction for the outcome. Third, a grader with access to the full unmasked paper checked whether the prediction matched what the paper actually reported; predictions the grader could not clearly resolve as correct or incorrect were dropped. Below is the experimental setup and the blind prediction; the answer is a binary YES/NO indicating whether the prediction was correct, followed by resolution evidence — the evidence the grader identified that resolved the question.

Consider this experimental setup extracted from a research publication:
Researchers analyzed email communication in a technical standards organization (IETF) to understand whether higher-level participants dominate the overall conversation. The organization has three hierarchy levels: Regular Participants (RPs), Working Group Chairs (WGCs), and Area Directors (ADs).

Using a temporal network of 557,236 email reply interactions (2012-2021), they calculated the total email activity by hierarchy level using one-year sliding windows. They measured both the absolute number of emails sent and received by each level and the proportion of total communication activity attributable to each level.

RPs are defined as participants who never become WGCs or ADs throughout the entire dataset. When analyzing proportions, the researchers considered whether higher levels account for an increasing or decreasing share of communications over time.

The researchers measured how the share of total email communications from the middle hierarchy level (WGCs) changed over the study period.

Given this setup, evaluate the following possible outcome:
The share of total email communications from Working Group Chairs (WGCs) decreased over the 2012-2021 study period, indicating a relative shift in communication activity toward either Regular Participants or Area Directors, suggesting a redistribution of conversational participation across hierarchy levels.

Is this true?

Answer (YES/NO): NO